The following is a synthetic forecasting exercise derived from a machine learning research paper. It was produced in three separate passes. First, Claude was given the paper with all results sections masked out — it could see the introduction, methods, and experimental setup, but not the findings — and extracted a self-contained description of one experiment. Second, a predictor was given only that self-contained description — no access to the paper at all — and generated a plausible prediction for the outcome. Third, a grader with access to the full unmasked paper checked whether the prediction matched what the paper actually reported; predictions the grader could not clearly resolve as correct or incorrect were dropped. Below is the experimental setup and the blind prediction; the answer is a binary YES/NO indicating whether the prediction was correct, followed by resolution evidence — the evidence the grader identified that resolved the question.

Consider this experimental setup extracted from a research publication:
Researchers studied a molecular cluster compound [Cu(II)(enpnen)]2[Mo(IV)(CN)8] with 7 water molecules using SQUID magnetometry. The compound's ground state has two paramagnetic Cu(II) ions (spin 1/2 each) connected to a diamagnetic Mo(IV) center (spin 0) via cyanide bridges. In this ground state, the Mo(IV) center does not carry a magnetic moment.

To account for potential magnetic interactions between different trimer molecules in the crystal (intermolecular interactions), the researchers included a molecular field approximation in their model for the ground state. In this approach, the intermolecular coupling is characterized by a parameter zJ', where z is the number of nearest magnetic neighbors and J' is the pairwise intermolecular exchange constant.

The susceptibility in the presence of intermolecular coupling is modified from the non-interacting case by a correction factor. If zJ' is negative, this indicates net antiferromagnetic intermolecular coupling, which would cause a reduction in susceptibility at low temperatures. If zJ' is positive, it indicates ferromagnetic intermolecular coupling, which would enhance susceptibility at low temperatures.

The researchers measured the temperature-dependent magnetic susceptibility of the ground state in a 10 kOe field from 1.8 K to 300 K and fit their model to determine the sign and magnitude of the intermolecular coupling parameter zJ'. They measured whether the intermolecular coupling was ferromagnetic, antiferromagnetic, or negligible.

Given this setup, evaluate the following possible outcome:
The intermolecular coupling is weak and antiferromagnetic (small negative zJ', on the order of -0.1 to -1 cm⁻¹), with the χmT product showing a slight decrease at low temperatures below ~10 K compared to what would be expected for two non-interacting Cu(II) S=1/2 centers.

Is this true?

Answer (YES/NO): NO